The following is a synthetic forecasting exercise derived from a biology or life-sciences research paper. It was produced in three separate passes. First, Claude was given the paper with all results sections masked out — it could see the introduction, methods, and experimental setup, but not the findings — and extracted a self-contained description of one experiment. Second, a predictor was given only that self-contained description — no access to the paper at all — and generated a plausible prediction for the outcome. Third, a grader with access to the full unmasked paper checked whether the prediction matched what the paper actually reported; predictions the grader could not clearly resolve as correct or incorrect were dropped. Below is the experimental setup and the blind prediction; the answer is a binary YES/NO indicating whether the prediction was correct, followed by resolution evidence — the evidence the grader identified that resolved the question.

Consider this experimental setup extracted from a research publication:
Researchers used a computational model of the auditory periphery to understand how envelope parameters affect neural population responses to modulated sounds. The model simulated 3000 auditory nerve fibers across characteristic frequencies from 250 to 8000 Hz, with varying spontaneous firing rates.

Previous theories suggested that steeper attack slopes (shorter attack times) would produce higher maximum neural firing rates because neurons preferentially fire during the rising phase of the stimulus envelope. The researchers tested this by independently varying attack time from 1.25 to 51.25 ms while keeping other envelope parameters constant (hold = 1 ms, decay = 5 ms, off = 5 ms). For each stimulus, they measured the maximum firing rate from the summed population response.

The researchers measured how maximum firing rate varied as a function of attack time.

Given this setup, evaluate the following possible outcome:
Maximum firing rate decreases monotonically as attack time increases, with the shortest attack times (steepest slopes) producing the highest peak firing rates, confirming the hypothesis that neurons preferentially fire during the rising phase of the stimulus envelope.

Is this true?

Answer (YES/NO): NO